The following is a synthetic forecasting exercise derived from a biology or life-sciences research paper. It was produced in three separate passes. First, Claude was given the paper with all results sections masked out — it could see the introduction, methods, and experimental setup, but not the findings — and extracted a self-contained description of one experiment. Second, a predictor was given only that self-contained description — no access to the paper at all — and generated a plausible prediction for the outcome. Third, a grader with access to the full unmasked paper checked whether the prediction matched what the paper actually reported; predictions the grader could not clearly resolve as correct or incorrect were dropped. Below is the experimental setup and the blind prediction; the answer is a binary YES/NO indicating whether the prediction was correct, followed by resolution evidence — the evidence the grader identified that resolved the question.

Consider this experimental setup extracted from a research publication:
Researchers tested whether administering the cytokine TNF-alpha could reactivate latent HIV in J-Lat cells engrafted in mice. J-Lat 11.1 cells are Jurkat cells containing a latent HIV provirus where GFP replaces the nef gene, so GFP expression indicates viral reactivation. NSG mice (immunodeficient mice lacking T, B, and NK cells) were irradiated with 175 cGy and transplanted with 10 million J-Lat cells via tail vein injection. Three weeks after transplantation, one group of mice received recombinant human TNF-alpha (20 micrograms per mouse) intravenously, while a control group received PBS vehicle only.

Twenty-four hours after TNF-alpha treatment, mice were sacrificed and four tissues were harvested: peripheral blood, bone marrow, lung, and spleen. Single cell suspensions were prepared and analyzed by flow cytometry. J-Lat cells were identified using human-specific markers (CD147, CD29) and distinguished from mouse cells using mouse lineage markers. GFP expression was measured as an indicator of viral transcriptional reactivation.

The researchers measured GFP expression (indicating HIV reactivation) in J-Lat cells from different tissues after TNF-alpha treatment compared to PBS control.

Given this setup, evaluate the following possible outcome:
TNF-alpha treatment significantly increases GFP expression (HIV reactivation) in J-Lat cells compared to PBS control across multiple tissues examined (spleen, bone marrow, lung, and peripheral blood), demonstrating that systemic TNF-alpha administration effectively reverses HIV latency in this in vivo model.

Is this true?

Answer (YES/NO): YES